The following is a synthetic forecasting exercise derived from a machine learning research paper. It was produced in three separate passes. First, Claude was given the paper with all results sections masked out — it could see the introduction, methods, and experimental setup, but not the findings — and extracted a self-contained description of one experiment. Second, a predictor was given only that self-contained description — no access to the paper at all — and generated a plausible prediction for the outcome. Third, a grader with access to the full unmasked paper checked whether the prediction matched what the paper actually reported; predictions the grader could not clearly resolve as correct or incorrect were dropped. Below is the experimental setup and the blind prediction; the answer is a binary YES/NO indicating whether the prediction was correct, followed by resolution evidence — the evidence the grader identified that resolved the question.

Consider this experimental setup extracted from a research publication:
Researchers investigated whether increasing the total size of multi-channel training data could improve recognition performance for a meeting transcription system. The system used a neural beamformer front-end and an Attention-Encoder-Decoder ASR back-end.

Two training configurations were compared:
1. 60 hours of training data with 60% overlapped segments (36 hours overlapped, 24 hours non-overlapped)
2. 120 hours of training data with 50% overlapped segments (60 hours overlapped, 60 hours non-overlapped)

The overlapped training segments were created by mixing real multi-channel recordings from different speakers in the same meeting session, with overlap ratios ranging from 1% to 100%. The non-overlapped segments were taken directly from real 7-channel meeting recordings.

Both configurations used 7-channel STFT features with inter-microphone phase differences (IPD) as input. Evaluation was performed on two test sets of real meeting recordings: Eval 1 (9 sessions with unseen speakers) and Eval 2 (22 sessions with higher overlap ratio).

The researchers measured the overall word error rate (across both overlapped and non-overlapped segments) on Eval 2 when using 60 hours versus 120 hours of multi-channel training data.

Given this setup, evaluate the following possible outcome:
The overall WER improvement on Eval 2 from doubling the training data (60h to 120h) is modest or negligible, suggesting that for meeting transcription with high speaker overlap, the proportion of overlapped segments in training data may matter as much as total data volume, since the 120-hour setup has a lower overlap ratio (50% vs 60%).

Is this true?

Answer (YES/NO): YES